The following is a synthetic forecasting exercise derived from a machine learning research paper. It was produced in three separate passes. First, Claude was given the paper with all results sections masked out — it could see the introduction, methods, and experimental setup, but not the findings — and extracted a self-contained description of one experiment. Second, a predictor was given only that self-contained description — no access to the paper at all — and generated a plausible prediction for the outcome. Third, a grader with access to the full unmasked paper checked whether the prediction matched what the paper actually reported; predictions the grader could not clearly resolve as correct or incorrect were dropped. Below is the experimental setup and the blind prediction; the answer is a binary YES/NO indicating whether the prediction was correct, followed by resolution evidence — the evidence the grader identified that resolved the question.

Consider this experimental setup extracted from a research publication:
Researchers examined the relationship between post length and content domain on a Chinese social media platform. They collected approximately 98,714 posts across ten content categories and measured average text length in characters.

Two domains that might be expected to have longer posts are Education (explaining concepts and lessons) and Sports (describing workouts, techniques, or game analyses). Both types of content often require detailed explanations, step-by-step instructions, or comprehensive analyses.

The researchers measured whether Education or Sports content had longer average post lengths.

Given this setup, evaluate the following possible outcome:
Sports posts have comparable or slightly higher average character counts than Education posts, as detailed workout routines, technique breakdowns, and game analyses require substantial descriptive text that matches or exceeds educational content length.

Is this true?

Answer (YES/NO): YES